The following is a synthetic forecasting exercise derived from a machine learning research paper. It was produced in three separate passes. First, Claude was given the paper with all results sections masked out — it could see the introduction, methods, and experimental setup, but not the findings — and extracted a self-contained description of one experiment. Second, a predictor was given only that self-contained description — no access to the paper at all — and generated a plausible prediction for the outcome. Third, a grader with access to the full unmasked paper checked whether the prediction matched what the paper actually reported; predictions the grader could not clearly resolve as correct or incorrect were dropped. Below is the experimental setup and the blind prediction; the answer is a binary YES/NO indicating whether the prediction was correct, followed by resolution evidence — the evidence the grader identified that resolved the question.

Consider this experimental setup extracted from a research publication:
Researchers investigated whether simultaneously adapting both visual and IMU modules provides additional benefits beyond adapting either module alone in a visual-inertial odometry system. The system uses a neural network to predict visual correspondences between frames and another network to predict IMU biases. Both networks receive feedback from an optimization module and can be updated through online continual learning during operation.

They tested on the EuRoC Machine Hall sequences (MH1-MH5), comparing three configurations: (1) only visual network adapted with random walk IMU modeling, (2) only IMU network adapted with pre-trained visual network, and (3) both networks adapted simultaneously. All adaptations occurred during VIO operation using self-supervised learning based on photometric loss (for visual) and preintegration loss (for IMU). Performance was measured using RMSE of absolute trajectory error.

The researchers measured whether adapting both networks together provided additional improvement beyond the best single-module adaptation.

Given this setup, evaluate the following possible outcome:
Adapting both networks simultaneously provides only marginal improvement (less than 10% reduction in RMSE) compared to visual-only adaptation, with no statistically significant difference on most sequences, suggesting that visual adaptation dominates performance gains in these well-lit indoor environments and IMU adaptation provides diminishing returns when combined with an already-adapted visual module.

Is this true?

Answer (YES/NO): YES